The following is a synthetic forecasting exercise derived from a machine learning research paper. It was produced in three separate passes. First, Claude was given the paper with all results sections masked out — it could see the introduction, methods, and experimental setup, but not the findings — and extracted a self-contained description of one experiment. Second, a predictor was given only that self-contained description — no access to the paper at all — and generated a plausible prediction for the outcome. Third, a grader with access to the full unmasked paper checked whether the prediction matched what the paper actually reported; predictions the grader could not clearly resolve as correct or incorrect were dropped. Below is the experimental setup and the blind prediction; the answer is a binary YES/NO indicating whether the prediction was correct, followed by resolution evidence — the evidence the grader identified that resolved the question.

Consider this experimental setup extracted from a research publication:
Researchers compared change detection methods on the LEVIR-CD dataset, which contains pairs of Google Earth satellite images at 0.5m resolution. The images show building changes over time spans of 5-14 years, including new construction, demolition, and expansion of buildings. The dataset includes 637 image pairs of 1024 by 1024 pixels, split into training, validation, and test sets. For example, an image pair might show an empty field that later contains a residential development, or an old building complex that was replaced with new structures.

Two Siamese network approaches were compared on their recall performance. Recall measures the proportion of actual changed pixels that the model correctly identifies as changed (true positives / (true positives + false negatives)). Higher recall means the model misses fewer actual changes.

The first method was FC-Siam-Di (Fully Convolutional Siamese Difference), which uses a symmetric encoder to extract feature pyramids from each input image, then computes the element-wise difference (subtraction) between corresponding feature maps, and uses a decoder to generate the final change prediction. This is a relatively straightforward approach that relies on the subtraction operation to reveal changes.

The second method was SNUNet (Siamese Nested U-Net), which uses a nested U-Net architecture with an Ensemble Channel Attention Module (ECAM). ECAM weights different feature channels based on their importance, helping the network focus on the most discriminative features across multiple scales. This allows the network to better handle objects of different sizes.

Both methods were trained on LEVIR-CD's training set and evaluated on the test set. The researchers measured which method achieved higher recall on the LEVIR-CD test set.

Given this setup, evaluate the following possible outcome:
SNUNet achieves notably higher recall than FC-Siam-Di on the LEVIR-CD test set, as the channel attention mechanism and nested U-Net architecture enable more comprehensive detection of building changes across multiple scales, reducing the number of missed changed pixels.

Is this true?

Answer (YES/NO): YES